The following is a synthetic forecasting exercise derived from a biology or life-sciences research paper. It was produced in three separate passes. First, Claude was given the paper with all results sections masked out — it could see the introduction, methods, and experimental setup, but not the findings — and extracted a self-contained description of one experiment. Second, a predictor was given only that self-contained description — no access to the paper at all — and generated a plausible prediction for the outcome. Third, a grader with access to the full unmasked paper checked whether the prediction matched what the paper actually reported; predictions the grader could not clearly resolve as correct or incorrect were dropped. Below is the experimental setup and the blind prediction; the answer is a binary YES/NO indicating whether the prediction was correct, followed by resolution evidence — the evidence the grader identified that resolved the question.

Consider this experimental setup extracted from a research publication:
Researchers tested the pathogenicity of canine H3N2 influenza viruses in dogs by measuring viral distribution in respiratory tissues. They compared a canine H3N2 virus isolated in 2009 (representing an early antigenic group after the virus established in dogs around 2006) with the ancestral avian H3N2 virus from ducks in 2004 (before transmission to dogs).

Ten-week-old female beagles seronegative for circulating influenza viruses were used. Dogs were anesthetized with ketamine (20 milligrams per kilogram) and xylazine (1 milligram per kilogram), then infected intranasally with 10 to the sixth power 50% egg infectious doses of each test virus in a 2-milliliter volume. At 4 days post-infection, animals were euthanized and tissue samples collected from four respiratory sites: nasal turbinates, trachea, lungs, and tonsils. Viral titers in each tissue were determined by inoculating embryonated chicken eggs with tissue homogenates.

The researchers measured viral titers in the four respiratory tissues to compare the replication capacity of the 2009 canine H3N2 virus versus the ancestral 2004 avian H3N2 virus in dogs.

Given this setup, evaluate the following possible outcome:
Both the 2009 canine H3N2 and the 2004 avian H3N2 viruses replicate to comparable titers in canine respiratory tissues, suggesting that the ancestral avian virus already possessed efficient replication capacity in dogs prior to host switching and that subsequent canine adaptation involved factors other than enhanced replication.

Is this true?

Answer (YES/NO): NO